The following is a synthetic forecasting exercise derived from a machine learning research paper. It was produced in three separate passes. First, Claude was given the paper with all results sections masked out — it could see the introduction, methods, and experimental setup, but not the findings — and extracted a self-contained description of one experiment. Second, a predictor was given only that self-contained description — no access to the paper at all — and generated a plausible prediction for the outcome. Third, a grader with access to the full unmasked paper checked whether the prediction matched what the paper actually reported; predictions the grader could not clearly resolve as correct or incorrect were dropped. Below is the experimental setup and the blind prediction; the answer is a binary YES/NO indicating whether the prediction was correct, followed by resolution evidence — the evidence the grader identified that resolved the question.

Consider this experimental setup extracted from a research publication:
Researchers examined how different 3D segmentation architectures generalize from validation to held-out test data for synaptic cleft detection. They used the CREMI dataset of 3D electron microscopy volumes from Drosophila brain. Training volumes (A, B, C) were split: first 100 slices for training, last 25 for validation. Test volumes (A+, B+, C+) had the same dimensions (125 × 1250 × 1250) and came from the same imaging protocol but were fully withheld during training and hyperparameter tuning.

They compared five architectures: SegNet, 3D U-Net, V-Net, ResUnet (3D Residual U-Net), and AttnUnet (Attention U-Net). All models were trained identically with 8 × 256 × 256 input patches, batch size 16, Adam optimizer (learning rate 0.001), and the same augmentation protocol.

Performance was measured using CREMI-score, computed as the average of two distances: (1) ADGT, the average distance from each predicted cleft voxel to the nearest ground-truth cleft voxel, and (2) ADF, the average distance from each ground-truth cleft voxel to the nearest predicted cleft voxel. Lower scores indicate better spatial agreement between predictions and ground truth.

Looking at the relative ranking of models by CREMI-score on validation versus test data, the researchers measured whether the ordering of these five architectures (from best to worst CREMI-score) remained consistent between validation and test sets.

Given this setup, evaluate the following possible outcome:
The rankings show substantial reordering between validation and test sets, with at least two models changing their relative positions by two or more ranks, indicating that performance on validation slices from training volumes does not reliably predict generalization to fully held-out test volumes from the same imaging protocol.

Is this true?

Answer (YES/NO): NO